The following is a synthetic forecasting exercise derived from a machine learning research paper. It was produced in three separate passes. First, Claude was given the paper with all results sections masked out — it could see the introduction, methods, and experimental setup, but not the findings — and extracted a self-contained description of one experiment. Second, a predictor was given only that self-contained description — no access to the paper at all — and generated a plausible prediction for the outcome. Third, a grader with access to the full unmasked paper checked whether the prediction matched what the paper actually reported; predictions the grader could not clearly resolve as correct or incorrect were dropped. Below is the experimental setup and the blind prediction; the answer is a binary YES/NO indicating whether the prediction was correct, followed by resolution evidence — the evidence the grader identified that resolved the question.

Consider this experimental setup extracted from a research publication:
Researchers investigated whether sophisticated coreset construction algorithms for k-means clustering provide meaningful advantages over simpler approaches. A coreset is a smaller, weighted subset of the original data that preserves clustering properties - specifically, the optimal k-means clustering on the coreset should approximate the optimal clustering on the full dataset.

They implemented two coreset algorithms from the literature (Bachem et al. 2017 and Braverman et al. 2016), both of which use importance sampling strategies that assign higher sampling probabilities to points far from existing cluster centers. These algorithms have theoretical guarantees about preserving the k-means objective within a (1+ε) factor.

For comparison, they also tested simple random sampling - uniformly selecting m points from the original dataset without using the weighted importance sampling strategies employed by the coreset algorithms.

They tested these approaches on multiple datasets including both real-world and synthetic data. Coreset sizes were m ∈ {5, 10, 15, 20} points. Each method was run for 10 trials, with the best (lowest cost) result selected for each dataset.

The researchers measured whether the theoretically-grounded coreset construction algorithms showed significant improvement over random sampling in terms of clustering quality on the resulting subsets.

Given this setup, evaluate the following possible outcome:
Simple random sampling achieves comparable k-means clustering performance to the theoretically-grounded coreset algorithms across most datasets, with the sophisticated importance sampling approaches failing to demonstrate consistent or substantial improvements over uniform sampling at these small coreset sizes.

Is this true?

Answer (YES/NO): YES